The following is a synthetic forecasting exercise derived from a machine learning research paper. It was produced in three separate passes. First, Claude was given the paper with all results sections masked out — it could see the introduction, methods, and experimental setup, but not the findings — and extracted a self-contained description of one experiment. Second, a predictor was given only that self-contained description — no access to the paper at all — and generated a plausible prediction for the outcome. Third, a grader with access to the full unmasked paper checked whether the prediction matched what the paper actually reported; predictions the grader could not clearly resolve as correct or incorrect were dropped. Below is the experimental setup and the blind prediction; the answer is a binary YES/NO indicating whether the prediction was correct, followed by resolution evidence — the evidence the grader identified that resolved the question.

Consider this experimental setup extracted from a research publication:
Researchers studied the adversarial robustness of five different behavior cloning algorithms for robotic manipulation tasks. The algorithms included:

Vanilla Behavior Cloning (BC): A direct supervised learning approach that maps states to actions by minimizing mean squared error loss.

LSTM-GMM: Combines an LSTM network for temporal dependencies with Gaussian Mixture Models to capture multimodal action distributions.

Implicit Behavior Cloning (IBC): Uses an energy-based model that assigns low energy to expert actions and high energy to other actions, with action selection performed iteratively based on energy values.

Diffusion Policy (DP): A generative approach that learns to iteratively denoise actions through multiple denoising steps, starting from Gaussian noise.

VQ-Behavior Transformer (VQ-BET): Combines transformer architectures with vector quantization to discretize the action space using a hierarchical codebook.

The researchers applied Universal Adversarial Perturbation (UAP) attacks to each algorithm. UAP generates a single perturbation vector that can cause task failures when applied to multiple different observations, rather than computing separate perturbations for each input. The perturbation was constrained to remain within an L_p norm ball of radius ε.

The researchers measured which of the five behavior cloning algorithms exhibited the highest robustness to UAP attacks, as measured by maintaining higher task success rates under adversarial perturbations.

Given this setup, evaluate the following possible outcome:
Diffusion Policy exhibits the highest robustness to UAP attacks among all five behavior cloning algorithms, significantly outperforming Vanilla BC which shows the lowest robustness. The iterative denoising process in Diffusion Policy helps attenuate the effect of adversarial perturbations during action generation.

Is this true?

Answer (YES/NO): NO